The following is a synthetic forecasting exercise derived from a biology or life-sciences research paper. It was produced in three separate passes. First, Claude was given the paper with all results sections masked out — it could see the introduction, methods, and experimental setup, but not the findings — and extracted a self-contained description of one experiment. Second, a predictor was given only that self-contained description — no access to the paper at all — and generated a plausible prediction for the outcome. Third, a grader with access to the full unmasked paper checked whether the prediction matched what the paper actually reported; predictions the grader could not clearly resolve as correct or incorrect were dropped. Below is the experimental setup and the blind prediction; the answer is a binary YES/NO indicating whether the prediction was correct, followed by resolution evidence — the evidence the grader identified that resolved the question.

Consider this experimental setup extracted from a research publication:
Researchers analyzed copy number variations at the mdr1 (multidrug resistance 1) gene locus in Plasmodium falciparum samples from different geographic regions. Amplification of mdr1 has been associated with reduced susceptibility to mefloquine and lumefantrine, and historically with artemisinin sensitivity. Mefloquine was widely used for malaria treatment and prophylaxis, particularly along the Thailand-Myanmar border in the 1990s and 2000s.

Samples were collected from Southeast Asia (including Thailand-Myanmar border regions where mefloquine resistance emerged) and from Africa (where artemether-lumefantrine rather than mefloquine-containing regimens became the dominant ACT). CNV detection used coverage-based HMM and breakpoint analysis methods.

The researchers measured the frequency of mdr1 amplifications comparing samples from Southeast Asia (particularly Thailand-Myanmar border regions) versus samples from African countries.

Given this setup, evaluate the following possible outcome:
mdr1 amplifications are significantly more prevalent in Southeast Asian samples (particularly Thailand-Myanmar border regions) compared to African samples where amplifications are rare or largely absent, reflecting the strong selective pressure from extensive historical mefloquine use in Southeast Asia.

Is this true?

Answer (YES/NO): YES